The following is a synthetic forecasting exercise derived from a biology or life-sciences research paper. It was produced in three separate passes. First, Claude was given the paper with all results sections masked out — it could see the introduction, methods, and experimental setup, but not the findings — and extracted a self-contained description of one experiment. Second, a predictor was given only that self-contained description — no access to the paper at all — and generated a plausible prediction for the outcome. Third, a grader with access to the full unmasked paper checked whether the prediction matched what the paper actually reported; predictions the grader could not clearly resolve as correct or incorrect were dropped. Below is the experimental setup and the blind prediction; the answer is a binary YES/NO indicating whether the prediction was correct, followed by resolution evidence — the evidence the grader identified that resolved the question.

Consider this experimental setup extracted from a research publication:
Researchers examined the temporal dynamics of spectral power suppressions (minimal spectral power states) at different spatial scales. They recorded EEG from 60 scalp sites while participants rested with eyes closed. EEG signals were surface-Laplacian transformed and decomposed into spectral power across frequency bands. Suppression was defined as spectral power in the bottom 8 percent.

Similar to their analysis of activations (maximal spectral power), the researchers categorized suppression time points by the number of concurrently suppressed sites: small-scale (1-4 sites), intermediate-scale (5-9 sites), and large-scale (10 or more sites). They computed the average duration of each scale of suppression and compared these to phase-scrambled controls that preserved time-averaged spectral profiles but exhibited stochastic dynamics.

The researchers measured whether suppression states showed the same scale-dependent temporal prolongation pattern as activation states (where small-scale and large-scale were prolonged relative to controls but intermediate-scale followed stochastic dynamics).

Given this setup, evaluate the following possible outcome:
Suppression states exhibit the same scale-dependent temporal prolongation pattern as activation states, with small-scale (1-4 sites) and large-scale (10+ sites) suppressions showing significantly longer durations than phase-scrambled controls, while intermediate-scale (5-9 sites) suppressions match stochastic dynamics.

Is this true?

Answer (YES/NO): YES